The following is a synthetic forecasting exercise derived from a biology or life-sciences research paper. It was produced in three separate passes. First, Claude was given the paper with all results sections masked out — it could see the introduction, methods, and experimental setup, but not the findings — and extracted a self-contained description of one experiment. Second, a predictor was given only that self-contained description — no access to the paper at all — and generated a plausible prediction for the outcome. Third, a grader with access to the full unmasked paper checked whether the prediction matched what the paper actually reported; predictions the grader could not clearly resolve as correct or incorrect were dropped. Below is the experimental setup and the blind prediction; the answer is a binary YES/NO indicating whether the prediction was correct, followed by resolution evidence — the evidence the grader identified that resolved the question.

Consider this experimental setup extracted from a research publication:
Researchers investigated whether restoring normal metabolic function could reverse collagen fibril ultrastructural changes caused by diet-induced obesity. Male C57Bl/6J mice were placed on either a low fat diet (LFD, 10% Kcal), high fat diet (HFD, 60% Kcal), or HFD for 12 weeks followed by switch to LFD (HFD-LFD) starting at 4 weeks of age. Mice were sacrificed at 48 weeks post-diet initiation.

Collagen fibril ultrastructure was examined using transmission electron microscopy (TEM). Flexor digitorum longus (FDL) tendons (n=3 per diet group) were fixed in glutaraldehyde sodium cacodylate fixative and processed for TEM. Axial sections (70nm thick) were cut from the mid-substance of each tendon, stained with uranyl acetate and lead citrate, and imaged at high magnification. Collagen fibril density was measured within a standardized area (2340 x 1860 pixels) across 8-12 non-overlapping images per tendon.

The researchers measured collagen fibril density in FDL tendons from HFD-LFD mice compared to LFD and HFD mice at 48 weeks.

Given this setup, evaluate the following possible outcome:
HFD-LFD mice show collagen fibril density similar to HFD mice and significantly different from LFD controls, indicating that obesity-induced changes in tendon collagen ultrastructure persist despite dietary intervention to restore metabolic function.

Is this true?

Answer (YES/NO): NO